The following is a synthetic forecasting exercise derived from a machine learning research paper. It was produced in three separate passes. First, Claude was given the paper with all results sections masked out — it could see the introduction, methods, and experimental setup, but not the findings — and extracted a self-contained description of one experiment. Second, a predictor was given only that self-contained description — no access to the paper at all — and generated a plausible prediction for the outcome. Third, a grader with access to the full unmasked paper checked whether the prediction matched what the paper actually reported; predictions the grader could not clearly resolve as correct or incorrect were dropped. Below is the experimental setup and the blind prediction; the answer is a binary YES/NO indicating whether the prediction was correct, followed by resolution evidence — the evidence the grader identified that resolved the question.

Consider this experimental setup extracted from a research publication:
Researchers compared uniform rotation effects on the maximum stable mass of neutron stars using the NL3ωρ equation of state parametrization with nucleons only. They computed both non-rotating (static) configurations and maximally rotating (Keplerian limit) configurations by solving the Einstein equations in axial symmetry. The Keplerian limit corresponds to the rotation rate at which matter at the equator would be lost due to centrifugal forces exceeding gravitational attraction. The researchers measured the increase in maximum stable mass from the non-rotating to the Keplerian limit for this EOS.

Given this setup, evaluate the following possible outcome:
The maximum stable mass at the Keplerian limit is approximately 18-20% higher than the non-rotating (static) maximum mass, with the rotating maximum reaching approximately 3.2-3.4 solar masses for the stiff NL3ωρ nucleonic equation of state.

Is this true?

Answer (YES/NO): NO